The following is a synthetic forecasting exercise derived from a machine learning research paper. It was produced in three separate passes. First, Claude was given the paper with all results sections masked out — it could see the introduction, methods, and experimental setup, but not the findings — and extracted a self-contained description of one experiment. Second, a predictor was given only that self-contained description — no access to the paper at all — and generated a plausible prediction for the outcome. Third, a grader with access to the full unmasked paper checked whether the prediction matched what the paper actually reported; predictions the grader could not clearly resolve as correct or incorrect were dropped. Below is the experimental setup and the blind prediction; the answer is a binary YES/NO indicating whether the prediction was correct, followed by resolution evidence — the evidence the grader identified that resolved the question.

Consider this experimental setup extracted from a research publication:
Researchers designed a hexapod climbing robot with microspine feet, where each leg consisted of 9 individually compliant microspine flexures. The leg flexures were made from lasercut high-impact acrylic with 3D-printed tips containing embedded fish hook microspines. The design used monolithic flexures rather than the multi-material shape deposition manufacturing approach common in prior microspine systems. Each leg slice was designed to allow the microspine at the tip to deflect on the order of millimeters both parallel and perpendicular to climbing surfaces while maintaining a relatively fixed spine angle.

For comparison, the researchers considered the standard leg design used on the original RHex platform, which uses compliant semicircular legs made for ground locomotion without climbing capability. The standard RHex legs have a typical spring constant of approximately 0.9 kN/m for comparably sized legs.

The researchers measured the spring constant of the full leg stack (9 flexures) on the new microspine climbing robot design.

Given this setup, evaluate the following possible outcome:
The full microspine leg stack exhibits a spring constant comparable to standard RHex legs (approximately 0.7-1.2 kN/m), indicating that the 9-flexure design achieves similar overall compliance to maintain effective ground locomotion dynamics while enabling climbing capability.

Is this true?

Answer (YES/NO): NO